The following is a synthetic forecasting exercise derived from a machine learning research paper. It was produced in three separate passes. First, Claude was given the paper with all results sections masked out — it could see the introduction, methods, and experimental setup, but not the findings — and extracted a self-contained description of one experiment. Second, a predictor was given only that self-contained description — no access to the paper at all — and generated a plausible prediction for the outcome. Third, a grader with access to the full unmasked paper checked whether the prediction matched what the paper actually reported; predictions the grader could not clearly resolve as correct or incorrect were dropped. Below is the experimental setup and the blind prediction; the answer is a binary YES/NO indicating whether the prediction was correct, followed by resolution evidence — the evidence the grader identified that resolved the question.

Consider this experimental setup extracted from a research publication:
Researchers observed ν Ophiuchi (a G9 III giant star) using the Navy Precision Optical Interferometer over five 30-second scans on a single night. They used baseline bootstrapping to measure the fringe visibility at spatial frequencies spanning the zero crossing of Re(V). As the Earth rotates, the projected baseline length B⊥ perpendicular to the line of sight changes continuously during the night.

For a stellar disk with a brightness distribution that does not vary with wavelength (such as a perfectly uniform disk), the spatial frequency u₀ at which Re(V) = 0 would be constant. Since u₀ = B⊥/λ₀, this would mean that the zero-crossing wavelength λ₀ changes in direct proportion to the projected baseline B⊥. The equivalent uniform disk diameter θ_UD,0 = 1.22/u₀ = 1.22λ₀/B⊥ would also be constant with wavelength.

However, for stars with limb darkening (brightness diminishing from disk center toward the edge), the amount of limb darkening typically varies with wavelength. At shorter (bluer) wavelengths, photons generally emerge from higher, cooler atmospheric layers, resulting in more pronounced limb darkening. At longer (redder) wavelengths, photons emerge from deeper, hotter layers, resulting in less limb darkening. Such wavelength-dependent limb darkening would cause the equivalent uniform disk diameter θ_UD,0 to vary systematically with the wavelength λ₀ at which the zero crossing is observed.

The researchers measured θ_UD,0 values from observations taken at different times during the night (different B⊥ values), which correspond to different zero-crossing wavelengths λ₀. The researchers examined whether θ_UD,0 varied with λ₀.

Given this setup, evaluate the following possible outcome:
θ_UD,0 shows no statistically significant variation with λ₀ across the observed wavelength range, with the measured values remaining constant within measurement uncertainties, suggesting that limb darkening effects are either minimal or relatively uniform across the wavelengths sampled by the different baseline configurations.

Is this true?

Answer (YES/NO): NO